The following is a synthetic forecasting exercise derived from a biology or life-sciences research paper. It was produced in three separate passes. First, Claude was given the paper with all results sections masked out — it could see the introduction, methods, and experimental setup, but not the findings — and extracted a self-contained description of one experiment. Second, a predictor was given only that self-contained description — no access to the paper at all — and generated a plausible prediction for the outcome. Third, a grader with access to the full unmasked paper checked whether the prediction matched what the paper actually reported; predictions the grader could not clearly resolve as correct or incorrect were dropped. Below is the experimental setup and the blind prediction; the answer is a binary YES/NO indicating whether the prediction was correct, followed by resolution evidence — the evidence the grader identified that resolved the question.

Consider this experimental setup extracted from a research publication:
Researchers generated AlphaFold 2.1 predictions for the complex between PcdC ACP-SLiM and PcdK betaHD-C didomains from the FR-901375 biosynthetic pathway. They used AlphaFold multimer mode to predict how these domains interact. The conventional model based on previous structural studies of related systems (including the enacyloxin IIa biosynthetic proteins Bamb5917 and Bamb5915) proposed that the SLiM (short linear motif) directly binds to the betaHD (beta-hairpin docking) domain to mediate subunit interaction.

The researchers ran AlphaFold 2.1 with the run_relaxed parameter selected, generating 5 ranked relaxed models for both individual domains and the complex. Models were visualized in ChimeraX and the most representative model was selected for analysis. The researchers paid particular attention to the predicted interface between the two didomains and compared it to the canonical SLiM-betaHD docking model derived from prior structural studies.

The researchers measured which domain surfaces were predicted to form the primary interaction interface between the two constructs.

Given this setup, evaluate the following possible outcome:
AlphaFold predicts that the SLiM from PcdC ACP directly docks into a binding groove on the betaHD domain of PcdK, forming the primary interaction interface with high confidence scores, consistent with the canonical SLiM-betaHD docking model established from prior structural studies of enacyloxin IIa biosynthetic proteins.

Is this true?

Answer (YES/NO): NO